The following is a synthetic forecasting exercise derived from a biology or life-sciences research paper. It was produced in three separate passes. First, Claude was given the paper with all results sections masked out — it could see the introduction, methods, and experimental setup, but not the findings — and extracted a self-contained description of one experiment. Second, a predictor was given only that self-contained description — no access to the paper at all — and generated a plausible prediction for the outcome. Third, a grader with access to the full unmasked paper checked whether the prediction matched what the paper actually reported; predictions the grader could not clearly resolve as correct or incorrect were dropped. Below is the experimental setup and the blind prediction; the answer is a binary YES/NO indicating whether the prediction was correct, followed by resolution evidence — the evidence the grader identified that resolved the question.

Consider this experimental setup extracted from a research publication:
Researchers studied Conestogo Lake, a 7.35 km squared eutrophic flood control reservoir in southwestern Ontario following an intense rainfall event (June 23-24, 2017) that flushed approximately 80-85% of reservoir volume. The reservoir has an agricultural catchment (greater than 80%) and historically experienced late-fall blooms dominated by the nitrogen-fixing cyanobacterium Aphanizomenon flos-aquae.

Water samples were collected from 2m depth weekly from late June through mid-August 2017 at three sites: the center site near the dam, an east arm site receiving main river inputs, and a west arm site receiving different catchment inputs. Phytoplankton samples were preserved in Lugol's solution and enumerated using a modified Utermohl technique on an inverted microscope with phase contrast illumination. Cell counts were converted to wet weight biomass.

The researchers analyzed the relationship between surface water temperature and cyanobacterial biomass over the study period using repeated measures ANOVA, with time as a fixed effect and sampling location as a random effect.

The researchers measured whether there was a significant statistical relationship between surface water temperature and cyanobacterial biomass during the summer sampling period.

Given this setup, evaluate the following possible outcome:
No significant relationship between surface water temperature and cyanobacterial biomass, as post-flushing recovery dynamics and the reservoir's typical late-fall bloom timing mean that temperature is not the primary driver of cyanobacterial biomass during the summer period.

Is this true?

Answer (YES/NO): NO